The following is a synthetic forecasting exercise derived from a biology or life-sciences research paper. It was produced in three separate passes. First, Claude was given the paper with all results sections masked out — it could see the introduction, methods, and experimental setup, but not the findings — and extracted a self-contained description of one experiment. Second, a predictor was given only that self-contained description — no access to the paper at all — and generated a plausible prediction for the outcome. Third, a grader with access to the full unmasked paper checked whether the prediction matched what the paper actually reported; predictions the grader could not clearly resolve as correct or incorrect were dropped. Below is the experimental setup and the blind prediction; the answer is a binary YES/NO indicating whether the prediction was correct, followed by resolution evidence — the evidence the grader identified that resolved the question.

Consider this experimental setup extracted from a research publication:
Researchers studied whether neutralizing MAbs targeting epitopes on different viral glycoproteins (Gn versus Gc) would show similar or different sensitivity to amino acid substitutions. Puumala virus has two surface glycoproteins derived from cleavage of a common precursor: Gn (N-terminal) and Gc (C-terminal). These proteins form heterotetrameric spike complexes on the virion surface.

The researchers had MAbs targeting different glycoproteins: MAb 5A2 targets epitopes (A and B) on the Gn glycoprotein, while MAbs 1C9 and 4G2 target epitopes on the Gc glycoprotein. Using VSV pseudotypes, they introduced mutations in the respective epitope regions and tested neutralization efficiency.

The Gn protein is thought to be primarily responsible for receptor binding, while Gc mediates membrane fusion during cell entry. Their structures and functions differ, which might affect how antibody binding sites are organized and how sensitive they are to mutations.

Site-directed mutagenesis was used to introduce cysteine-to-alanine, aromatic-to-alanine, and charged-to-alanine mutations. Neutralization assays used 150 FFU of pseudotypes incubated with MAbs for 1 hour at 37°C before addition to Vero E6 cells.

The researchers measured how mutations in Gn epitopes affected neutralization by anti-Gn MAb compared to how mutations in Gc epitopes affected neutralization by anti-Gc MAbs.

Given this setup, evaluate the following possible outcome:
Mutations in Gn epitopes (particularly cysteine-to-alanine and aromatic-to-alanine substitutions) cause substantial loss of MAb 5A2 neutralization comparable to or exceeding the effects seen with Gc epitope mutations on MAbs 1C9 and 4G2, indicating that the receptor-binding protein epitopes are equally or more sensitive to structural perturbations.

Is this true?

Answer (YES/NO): NO